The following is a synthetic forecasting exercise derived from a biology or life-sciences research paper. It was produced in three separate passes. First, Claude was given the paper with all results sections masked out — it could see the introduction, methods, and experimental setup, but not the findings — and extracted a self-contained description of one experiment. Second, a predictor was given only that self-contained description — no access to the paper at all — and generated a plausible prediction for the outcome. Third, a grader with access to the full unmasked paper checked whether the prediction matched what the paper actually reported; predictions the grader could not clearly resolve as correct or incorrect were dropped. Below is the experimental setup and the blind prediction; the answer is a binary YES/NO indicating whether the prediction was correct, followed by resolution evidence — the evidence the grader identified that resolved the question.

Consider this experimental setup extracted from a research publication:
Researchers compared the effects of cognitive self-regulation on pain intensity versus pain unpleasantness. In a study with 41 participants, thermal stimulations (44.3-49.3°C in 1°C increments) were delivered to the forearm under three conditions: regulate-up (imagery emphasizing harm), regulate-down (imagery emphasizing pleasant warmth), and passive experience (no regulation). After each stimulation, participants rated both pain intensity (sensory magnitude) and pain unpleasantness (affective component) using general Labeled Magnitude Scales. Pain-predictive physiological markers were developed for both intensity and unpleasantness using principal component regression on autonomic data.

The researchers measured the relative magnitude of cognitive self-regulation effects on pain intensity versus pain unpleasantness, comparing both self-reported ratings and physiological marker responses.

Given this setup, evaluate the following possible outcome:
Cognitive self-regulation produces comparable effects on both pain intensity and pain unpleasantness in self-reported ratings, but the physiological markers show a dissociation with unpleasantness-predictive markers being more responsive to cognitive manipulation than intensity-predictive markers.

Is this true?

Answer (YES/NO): NO